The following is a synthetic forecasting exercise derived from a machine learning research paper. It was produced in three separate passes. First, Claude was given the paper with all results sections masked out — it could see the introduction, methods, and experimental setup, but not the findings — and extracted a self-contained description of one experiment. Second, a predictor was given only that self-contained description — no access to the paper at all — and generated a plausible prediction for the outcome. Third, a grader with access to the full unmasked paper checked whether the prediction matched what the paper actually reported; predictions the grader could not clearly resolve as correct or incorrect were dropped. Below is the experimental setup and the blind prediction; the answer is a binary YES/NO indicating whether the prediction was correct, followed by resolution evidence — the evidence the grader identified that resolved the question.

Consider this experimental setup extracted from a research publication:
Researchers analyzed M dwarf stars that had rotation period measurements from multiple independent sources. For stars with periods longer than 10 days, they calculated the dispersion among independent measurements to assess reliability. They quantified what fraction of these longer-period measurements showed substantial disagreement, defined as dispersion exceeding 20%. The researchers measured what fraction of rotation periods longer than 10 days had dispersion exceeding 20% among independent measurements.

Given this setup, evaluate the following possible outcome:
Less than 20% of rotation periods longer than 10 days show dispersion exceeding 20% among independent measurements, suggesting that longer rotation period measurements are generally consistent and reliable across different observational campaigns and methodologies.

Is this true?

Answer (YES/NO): NO